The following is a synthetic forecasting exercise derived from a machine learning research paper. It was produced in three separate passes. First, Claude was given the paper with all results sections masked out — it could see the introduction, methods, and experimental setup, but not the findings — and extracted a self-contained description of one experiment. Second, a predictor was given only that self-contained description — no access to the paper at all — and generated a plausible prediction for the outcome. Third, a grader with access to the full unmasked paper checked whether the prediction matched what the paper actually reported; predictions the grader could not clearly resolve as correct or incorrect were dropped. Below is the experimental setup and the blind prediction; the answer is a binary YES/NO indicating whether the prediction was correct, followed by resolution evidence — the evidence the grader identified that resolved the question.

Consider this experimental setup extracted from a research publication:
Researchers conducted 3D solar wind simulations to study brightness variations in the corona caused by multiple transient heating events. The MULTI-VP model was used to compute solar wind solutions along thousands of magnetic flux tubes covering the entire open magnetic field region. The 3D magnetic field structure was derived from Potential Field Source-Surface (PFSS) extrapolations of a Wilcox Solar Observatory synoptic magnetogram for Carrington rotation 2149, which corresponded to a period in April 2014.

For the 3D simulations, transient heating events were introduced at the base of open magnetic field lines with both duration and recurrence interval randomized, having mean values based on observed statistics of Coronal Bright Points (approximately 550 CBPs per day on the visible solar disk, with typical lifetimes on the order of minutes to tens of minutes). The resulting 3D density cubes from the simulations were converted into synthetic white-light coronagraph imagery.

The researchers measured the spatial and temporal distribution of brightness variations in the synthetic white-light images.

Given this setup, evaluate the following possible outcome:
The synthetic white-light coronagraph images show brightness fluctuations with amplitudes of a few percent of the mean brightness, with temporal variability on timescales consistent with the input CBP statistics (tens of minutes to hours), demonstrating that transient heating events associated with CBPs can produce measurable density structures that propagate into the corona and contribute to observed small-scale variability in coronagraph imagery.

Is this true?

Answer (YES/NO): NO